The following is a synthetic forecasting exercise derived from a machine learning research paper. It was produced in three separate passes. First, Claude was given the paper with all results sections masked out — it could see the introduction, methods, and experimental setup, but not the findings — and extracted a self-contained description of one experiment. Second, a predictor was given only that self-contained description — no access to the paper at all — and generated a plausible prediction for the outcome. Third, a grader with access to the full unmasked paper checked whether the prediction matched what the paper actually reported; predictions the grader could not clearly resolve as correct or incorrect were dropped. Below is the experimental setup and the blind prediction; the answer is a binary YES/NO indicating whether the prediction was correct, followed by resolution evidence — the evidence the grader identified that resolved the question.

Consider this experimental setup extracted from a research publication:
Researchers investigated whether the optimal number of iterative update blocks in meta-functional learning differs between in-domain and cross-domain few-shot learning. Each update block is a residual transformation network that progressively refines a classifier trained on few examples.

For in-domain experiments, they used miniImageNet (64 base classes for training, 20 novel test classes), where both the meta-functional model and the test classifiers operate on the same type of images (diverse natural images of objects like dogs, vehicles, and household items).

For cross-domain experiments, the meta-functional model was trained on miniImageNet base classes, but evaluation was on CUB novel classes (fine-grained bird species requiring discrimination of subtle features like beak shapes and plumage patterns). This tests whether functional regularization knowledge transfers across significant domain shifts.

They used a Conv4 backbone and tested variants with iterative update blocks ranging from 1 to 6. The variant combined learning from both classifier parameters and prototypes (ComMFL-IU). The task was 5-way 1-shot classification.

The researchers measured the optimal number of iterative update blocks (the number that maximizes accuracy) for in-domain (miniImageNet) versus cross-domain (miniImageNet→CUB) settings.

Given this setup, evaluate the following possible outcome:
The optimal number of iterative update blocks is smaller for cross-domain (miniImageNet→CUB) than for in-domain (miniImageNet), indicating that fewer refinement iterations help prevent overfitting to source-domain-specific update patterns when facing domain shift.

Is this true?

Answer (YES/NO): YES